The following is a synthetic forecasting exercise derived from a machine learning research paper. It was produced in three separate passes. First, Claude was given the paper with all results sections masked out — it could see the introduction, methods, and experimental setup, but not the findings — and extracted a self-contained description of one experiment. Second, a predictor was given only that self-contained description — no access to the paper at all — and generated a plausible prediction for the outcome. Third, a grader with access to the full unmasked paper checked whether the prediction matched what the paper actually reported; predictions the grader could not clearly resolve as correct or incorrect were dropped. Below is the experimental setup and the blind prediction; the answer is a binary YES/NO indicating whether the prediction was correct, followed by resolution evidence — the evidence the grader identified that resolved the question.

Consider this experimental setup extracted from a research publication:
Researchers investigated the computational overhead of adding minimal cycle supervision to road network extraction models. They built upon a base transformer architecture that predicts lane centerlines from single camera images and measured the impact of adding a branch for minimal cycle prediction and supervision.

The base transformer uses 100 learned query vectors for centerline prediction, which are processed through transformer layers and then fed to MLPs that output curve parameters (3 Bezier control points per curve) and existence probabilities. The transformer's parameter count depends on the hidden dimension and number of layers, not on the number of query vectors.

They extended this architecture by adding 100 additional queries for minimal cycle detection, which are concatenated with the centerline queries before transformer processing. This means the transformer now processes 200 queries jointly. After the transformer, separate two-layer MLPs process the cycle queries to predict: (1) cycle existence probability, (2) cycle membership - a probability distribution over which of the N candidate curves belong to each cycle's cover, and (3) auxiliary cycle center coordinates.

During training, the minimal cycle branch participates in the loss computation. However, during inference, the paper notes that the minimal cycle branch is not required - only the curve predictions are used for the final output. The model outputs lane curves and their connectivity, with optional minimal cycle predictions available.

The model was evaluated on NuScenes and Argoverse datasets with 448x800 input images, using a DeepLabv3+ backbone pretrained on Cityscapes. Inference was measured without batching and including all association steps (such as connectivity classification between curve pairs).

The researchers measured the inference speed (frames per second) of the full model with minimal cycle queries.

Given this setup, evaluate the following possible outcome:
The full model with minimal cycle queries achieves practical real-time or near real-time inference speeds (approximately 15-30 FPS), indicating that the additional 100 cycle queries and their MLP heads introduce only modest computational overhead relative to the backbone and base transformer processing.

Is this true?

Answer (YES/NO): NO